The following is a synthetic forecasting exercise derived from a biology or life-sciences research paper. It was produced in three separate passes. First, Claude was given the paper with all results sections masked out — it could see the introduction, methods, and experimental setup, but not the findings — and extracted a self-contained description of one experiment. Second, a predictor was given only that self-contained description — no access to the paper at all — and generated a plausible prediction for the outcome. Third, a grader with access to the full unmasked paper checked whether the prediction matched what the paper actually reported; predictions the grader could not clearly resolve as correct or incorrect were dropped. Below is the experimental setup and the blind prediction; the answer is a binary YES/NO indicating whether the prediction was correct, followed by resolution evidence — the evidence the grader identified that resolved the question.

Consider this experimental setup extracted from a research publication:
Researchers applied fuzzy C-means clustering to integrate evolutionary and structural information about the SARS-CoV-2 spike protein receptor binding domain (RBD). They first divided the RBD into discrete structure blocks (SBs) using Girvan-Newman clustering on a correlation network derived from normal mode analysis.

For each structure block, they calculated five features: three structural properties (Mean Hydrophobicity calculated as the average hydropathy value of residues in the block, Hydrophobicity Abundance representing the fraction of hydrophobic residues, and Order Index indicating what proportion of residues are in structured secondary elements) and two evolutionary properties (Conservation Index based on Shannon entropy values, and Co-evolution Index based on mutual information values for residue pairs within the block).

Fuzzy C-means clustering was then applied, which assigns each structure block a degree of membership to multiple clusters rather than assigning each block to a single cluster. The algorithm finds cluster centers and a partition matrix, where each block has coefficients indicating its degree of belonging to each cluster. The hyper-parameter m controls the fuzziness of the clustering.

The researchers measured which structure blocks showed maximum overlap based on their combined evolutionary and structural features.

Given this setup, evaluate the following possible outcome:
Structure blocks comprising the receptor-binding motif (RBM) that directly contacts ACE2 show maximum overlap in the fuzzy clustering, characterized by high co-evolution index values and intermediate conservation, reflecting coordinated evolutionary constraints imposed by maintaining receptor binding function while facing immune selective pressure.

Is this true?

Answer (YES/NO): NO